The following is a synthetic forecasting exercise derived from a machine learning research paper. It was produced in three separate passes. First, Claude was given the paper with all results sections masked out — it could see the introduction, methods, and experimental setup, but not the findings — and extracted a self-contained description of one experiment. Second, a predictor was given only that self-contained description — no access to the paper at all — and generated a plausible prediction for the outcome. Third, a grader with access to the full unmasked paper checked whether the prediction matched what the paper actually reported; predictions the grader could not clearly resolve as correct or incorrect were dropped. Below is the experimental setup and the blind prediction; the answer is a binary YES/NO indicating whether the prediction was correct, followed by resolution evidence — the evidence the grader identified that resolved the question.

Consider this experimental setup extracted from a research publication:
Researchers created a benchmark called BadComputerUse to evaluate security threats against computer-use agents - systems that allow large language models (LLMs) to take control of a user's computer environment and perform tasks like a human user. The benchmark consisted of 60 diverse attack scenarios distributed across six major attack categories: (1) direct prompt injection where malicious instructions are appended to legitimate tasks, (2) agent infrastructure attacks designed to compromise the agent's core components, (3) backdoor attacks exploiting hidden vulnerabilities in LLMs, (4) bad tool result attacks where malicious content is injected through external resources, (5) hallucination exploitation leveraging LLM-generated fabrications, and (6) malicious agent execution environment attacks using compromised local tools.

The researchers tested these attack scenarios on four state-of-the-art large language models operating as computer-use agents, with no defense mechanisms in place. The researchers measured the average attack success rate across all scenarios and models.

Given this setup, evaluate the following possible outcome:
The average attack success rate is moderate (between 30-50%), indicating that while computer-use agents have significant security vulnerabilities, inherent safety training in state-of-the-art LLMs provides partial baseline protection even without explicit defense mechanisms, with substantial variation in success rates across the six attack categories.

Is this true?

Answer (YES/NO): NO